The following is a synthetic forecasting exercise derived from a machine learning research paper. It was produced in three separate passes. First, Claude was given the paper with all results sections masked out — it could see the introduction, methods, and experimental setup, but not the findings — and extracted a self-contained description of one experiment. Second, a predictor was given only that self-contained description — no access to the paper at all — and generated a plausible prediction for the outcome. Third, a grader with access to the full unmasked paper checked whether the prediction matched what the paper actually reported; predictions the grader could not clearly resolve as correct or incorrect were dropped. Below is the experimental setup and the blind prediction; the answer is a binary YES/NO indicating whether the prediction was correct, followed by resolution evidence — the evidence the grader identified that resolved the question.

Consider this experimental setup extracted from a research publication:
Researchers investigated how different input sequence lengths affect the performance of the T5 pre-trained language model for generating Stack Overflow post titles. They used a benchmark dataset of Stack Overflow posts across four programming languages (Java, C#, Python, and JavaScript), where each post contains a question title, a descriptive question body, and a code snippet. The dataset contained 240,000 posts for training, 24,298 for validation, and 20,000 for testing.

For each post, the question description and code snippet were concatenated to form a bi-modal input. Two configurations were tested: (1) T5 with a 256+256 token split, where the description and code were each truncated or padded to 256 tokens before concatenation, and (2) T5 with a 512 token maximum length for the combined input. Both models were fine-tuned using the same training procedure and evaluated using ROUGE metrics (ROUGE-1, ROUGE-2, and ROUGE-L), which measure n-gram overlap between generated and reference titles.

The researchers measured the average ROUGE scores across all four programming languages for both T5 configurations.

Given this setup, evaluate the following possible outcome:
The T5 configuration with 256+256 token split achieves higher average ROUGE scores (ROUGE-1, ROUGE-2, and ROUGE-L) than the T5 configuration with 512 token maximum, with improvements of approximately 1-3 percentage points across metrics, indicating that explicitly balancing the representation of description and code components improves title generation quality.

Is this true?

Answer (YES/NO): NO